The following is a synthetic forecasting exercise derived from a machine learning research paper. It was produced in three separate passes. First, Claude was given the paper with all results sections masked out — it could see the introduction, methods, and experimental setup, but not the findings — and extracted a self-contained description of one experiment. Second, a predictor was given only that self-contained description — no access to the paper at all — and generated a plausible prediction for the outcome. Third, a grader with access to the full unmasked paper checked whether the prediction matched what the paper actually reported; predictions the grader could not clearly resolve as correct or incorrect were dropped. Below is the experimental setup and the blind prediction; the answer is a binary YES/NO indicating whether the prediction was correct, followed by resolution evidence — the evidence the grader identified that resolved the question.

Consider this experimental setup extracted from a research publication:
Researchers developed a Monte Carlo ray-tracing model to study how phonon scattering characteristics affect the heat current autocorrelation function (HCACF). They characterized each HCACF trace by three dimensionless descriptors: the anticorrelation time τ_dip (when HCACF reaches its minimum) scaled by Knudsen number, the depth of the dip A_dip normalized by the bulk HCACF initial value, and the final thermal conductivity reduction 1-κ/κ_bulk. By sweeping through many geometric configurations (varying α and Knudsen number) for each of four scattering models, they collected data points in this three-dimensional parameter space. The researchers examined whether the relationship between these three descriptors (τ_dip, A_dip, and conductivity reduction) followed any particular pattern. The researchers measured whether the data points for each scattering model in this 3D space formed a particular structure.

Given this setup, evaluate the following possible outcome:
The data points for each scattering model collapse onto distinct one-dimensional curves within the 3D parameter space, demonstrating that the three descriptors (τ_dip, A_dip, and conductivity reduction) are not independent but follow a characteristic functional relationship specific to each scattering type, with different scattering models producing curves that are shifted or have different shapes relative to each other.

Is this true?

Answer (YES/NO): NO